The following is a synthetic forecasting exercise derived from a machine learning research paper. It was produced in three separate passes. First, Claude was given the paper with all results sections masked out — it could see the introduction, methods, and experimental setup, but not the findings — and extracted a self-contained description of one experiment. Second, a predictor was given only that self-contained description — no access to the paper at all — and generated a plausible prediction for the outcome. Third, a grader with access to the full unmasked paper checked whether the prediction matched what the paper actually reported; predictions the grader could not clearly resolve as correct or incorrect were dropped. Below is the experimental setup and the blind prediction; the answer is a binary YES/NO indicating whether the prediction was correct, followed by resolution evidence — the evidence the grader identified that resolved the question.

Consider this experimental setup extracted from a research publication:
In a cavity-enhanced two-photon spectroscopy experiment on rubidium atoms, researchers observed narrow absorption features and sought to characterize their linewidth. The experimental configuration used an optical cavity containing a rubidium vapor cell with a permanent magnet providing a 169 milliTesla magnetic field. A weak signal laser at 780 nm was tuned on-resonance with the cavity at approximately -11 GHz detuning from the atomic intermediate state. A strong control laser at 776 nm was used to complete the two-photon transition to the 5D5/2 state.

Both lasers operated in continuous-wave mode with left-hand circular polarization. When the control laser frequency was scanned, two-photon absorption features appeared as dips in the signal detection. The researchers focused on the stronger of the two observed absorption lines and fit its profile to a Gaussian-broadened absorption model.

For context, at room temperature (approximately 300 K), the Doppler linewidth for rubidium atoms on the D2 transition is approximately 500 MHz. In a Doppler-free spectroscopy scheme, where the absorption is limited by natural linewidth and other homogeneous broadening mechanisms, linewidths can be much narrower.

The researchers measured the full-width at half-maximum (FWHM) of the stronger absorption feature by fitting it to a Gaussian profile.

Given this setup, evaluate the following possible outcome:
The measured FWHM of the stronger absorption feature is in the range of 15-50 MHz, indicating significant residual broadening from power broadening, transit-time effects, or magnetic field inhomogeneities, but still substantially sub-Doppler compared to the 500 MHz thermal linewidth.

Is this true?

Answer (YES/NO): NO